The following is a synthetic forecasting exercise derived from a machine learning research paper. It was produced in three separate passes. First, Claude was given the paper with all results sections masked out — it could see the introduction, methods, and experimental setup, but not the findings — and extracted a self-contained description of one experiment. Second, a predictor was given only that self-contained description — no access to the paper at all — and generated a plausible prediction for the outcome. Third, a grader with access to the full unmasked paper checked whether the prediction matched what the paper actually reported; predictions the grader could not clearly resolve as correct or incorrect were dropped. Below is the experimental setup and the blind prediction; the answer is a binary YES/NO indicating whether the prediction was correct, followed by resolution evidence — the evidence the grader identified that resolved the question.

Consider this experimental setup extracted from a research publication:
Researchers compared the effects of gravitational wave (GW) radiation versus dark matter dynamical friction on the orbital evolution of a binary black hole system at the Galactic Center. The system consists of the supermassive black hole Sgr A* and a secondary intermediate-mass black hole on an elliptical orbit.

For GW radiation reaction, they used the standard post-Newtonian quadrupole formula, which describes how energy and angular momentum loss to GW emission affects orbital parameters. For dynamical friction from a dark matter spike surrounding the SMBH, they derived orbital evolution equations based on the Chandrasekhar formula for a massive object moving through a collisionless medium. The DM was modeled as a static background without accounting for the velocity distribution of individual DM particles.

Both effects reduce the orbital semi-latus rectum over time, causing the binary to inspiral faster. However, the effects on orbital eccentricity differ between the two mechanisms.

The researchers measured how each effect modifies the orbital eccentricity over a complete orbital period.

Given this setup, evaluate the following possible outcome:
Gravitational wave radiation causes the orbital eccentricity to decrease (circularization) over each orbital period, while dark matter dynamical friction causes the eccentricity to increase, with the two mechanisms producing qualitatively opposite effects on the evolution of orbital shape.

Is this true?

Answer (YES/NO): YES